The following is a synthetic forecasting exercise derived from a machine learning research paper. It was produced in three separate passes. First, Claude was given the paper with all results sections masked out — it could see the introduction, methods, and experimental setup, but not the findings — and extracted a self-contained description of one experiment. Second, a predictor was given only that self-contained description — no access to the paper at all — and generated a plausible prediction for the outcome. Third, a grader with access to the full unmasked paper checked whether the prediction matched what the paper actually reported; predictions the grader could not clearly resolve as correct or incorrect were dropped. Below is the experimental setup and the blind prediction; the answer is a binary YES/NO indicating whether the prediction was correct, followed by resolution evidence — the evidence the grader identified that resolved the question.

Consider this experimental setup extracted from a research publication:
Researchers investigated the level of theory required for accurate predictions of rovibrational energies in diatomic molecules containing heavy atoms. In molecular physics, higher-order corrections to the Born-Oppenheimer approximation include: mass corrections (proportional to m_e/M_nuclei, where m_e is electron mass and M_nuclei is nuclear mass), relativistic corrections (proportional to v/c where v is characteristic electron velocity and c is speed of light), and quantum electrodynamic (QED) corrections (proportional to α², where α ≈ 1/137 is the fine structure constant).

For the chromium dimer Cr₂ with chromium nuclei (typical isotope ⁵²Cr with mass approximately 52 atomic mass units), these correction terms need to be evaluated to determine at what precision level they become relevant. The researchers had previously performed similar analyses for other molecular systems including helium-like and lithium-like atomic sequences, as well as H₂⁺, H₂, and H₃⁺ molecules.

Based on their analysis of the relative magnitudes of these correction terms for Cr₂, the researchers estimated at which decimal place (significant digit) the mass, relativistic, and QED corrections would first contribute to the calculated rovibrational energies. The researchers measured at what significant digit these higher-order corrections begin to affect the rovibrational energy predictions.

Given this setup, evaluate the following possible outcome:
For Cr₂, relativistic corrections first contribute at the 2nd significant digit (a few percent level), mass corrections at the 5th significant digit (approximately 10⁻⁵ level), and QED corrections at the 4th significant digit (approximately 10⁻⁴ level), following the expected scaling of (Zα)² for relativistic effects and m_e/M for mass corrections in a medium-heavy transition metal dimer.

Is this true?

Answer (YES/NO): NO